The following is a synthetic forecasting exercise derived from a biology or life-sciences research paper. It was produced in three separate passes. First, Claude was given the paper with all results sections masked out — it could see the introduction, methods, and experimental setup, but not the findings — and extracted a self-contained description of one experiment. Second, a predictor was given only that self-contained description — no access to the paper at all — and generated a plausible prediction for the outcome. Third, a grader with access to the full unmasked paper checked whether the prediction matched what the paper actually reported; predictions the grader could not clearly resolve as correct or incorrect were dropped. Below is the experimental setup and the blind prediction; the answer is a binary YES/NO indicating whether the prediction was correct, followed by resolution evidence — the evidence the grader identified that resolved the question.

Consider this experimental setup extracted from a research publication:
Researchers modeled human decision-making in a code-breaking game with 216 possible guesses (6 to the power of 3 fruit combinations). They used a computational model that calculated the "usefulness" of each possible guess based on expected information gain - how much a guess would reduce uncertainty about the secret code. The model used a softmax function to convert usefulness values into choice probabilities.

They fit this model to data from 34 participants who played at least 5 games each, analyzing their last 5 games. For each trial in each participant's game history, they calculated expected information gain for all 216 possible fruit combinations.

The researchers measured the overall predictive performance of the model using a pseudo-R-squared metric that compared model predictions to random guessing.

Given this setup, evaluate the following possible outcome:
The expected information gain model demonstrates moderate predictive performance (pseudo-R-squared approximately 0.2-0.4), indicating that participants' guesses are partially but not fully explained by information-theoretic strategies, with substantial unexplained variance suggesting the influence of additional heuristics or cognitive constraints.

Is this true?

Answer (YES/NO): NO